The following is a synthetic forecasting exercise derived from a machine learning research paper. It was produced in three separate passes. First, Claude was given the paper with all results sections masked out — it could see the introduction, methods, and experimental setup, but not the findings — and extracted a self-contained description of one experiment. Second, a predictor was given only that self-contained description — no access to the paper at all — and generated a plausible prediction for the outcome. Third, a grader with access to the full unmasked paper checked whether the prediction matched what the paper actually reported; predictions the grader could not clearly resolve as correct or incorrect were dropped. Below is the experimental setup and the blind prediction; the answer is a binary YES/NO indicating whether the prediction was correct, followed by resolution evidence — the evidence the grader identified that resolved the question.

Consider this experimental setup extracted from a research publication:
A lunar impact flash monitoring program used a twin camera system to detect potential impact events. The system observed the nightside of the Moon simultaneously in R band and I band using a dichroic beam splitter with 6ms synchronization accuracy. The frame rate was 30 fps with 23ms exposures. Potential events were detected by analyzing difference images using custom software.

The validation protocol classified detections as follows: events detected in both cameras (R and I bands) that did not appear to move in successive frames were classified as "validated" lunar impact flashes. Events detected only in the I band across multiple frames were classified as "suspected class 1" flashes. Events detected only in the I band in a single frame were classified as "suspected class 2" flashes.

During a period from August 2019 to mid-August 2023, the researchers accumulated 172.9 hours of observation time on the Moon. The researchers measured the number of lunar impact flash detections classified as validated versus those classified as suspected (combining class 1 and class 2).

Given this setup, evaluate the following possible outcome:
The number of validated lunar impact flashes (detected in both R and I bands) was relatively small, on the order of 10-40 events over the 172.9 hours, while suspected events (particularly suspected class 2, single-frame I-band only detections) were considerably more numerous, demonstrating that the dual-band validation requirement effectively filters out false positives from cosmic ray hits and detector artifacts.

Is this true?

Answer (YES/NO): NO